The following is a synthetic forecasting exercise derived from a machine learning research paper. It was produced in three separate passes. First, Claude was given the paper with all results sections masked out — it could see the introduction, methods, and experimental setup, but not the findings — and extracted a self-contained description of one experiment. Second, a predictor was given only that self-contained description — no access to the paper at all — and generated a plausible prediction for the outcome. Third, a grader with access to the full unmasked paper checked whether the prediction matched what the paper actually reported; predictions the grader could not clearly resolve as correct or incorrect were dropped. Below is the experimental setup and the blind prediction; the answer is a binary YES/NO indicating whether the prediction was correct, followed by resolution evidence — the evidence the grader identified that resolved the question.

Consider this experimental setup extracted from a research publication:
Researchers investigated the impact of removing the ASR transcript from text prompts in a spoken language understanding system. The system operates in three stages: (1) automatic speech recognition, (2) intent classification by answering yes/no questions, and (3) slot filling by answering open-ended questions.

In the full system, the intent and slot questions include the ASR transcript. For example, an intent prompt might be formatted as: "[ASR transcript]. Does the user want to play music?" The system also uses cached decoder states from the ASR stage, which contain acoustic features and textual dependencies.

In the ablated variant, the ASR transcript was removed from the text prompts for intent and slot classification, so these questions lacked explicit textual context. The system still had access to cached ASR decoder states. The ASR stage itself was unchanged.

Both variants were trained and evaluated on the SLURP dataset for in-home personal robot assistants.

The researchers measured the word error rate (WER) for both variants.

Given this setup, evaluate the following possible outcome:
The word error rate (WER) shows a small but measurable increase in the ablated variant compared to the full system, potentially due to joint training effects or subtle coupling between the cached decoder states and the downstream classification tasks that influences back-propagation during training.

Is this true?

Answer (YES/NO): NO